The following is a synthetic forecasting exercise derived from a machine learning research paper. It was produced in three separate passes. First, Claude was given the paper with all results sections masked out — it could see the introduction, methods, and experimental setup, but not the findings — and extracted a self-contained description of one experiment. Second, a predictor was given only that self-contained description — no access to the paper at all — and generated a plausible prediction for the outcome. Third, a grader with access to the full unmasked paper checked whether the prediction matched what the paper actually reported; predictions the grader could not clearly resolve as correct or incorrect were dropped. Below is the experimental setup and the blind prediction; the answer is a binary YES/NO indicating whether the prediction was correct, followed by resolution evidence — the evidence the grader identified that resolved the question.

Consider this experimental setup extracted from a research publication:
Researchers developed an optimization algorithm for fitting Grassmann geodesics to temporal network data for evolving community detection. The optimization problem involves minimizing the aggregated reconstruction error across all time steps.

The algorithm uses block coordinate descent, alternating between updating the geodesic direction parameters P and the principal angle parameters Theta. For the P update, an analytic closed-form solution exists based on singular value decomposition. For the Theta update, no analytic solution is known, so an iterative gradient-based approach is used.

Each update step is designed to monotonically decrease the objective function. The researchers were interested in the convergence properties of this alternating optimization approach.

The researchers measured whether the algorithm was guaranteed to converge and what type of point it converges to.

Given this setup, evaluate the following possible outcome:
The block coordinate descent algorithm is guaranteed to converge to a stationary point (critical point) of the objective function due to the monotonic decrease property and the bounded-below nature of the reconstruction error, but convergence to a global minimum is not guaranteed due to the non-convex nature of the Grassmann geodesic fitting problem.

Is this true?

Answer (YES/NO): YES